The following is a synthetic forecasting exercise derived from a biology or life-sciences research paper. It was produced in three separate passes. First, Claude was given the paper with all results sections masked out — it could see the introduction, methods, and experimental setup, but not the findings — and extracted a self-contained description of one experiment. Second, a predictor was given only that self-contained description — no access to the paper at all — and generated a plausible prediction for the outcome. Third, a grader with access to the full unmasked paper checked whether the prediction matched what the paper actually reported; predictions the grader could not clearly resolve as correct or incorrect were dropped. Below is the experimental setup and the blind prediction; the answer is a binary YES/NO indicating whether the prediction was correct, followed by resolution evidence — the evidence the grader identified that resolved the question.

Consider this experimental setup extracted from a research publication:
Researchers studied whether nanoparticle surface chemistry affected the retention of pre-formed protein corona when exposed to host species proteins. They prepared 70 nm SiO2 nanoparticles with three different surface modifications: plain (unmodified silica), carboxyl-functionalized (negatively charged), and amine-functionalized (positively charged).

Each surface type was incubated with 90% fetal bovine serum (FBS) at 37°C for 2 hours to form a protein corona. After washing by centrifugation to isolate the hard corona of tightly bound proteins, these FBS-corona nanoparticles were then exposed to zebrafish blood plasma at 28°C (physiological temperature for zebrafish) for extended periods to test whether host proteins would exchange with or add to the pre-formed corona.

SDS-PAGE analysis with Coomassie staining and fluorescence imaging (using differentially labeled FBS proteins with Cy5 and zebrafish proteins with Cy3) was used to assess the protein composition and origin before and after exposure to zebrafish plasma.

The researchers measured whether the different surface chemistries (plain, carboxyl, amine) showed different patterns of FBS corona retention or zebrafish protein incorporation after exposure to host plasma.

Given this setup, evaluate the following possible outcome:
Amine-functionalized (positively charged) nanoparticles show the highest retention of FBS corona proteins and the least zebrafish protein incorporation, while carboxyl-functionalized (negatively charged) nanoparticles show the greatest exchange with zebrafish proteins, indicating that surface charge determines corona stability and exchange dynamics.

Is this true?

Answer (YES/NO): NO